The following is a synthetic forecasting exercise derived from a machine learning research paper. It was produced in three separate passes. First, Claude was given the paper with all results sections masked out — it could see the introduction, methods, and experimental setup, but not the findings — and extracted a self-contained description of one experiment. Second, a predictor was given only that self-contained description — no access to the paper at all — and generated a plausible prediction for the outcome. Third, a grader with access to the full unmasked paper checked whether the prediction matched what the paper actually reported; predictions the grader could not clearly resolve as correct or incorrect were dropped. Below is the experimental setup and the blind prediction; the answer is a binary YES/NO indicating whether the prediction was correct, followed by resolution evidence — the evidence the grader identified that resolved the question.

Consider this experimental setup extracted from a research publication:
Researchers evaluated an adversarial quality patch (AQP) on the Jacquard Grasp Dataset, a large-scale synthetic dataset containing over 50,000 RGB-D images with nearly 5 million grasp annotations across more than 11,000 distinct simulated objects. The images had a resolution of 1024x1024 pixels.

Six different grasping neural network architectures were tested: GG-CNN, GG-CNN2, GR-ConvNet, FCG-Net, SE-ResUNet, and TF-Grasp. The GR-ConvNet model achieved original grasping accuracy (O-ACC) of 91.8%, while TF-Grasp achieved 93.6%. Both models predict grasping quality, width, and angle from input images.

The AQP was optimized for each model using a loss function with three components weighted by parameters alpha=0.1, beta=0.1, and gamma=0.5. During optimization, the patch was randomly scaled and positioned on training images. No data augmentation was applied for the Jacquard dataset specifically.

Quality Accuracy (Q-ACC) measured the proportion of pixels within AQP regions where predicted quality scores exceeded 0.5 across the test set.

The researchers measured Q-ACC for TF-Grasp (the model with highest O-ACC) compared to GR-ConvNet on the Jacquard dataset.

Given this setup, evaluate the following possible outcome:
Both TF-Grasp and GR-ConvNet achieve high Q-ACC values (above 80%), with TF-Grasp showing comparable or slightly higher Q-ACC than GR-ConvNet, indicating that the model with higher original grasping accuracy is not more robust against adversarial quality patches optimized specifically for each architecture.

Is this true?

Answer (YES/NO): NO